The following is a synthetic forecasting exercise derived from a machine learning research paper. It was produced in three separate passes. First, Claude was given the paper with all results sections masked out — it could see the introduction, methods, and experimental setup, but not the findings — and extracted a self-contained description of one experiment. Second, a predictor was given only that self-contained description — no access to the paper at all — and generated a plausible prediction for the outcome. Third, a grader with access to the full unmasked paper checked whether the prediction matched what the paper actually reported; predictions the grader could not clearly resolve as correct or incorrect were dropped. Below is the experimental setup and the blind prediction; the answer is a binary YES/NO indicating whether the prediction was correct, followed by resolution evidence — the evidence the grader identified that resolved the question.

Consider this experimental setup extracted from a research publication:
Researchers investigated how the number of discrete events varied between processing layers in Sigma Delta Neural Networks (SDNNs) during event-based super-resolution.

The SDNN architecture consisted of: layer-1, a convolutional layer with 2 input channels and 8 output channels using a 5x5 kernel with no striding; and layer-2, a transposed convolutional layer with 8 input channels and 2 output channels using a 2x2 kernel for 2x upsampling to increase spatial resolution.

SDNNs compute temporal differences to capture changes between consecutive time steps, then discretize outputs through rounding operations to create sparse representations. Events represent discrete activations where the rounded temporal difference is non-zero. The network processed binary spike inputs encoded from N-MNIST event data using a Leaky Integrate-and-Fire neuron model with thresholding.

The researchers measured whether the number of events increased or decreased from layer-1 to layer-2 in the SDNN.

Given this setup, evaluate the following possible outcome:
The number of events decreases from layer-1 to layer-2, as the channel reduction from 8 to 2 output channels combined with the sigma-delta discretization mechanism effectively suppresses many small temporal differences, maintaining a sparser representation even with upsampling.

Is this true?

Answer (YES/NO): YES